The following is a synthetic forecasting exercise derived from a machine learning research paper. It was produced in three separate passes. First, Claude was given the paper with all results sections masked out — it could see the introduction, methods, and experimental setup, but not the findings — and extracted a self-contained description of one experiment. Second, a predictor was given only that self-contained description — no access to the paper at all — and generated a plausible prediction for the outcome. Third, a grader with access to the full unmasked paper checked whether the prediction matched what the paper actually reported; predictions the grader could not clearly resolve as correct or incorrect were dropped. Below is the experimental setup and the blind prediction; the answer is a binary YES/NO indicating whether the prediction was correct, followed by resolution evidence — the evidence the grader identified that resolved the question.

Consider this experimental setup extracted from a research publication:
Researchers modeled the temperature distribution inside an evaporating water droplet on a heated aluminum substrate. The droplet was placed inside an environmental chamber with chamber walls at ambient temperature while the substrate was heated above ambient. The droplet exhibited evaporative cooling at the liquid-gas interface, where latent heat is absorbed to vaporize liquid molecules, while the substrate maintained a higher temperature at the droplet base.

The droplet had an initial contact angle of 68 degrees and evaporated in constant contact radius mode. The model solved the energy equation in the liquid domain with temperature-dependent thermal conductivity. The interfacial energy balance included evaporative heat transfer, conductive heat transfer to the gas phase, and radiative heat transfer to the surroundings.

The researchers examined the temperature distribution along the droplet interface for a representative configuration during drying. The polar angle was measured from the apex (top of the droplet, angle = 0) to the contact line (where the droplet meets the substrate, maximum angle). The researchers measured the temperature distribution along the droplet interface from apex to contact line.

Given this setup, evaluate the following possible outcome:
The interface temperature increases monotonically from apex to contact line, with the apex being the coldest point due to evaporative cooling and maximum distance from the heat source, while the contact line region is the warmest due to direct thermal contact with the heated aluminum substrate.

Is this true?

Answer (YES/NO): YES